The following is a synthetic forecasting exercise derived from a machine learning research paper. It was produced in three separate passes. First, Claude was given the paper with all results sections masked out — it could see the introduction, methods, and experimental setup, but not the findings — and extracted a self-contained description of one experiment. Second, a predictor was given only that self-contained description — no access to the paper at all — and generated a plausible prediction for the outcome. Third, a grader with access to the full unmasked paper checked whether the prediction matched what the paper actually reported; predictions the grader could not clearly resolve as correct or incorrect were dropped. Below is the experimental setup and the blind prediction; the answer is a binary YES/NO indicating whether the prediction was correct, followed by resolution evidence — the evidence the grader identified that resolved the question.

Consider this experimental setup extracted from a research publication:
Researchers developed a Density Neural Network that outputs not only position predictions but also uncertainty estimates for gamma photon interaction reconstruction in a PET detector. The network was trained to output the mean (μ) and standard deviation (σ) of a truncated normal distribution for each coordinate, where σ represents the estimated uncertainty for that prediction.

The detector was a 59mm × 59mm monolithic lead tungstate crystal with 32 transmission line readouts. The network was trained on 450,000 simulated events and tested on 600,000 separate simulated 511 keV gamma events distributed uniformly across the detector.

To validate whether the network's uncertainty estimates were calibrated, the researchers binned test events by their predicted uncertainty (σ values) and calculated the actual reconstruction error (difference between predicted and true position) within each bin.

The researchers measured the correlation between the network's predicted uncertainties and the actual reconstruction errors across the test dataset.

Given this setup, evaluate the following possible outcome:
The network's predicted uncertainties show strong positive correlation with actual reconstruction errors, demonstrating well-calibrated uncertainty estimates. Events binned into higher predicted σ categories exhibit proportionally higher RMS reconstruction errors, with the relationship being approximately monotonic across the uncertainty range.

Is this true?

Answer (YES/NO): NO